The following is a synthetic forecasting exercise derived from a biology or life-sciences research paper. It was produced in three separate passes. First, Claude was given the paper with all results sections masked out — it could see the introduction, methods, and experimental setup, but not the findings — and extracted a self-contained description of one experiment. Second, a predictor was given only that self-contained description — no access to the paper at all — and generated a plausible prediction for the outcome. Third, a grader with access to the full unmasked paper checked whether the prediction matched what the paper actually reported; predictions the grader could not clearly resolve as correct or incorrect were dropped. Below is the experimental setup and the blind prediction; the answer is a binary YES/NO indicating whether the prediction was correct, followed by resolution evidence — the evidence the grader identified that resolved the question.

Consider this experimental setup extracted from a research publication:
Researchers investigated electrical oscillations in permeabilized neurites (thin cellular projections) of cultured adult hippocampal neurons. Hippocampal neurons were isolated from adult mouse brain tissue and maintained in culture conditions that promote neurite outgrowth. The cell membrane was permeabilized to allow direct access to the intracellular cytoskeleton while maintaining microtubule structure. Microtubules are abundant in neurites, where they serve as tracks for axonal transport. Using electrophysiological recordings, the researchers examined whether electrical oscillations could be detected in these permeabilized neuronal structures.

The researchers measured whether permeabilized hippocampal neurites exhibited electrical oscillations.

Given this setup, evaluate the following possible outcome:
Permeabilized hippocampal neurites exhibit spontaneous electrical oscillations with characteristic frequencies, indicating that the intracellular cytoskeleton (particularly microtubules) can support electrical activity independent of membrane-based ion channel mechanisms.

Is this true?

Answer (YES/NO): YES